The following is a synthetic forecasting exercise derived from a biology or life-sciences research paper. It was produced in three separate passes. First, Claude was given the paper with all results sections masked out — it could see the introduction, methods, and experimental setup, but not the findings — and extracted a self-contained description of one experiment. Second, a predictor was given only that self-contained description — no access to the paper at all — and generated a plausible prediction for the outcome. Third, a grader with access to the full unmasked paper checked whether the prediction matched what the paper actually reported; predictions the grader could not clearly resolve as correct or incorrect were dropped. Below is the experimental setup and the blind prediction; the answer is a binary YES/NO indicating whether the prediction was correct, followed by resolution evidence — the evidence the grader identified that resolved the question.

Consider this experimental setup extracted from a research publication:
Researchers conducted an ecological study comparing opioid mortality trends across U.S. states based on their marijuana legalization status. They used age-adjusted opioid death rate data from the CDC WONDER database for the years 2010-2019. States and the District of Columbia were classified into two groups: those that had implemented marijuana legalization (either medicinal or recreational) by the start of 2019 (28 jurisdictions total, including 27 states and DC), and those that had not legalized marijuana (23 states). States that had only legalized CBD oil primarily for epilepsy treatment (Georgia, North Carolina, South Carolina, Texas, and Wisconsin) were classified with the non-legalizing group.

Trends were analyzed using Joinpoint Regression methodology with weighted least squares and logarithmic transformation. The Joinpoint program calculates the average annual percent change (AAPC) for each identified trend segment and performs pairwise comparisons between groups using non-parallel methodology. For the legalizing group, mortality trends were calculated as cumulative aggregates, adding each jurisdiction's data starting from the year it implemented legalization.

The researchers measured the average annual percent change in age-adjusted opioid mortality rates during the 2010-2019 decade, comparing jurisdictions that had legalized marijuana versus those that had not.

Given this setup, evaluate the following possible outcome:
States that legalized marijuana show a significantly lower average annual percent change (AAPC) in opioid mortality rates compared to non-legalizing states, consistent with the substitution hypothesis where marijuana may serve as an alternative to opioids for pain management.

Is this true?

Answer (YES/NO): NO